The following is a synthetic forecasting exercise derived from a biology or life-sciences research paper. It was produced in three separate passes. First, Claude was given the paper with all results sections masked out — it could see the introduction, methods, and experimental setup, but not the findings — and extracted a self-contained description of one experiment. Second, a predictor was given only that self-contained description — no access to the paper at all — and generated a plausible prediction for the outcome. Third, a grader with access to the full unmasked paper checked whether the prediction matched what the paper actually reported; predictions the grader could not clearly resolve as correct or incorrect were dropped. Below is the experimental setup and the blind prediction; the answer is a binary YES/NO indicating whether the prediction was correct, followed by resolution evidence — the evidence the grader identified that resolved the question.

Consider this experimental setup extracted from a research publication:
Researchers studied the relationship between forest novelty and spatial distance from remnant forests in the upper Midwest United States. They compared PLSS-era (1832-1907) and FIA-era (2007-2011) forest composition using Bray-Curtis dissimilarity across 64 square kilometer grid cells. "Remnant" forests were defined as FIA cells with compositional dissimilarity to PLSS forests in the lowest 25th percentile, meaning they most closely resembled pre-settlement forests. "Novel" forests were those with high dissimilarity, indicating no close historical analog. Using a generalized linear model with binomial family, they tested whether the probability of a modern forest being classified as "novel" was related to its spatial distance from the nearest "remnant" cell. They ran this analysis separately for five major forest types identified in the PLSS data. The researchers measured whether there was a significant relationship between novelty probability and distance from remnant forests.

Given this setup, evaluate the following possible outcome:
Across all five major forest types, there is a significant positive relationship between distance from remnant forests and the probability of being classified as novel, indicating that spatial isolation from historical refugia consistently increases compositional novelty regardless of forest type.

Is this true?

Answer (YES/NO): NO